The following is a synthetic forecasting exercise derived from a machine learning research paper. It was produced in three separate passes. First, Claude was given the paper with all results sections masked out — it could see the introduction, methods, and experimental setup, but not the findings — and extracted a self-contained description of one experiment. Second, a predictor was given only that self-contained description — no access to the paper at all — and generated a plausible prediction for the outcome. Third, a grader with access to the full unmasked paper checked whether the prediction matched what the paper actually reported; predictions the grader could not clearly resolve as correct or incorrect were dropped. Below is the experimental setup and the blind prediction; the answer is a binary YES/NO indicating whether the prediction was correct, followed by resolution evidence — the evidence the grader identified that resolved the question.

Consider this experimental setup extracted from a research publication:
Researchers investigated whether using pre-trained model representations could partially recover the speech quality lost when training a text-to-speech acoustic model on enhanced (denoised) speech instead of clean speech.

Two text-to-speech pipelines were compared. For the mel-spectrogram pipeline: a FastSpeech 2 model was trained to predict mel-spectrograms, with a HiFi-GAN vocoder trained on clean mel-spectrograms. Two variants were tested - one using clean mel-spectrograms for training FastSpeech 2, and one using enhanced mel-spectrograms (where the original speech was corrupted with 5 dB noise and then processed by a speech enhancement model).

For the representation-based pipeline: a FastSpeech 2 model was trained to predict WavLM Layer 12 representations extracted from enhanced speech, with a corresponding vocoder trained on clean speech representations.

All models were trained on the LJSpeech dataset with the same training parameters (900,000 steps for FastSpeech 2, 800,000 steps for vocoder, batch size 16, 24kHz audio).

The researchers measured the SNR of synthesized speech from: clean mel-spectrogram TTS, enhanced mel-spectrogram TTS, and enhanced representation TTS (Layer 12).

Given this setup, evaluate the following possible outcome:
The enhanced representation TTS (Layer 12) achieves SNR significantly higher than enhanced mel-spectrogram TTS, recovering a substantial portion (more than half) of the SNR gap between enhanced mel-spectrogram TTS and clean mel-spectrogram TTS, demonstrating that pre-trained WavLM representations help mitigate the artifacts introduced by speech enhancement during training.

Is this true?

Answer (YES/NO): NO